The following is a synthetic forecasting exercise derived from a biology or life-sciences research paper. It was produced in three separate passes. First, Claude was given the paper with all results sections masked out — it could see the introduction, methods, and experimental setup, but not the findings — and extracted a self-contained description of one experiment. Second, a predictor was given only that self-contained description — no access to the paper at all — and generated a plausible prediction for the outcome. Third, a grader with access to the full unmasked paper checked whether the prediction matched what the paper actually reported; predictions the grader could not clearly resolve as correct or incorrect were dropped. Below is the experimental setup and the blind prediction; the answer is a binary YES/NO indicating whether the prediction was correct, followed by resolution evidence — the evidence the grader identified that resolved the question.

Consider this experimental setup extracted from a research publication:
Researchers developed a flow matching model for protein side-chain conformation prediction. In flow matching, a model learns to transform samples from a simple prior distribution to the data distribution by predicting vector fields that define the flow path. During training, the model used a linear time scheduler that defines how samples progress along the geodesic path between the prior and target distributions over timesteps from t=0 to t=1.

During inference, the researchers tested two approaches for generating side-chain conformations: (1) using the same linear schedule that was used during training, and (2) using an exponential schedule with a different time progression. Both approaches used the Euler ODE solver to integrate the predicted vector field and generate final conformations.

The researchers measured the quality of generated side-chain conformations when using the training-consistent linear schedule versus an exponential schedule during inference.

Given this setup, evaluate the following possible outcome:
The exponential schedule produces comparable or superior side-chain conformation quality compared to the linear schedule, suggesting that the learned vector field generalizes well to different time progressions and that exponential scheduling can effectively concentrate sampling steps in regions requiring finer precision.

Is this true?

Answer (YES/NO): YES